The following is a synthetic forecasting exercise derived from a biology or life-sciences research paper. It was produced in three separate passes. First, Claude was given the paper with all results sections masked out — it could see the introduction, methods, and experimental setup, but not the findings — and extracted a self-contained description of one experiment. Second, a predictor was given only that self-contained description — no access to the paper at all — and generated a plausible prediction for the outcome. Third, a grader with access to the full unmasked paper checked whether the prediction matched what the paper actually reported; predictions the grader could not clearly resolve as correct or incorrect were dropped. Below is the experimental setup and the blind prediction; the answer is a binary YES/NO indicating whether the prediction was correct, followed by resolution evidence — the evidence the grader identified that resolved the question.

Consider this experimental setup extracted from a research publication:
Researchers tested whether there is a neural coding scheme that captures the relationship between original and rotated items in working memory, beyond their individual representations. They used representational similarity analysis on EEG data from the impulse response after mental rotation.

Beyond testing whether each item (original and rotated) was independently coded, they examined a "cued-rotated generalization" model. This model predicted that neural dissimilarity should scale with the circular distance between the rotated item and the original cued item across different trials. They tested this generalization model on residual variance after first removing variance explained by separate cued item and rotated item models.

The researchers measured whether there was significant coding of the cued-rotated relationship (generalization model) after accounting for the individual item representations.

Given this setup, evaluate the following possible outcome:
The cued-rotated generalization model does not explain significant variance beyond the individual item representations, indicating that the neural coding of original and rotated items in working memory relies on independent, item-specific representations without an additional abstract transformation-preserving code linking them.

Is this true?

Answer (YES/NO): YES